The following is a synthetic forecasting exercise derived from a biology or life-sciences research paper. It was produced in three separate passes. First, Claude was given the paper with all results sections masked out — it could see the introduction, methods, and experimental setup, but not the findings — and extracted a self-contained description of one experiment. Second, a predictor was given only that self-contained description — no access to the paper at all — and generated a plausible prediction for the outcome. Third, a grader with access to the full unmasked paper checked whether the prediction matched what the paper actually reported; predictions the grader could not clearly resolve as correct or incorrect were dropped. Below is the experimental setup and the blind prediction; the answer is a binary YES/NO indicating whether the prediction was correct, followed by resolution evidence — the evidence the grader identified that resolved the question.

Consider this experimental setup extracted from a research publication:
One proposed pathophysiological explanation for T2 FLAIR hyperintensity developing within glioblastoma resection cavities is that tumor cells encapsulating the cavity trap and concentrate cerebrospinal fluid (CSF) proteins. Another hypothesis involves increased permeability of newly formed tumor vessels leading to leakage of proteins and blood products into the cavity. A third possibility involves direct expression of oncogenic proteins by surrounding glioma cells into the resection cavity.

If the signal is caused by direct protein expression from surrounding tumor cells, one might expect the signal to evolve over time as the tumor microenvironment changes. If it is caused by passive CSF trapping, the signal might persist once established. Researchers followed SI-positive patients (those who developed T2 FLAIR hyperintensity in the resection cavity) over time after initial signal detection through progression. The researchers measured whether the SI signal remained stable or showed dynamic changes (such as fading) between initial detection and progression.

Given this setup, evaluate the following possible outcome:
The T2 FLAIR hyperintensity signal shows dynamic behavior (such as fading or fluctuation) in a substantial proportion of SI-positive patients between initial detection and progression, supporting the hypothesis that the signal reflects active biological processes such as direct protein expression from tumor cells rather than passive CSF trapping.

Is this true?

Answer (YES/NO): YES